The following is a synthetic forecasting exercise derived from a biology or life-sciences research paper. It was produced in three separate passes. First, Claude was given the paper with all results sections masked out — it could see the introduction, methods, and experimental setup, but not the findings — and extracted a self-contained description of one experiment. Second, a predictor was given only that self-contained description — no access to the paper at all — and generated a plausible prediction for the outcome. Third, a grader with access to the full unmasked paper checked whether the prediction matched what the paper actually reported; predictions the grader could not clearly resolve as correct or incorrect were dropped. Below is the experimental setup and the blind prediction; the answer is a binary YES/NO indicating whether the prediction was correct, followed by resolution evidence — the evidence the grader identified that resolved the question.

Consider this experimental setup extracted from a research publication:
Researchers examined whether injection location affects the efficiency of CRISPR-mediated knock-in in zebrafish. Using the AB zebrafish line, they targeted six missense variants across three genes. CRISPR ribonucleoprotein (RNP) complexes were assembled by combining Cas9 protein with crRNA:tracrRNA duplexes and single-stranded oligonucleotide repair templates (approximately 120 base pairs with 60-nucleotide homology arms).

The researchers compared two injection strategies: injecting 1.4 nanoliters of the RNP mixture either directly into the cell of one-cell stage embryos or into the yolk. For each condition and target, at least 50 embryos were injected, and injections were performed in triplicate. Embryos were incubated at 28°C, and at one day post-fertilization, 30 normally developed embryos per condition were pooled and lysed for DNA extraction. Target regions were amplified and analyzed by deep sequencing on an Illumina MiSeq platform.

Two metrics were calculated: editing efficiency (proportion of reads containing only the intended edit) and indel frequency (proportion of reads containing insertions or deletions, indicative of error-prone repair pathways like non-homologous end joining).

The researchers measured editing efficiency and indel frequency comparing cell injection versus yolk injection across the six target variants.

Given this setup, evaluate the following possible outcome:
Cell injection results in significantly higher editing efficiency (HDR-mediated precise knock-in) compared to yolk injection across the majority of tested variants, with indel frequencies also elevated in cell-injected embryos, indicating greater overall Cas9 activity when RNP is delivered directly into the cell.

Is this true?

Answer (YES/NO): NO